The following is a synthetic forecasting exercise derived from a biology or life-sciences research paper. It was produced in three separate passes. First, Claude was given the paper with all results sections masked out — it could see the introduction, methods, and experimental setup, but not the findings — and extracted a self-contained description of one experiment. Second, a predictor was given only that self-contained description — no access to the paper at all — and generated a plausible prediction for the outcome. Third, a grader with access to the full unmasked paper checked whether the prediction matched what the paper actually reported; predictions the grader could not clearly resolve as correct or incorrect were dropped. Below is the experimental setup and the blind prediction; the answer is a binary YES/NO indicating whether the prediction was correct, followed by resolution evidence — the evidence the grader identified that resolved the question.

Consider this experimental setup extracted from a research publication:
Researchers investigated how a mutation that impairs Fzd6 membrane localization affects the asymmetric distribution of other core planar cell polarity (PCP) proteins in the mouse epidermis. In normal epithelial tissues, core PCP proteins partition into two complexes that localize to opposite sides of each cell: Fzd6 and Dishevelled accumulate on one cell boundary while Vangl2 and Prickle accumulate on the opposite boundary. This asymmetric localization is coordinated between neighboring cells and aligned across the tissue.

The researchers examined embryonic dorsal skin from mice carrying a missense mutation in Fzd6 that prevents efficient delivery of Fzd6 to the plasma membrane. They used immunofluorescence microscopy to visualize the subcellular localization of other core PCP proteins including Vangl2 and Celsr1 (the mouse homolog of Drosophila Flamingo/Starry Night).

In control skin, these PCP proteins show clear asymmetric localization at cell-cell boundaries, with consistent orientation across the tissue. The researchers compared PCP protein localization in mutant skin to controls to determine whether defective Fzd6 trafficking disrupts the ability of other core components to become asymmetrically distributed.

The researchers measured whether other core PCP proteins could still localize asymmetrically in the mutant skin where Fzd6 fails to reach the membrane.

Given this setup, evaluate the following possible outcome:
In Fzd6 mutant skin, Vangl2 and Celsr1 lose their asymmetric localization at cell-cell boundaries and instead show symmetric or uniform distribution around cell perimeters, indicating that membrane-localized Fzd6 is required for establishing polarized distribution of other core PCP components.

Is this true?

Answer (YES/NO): NO